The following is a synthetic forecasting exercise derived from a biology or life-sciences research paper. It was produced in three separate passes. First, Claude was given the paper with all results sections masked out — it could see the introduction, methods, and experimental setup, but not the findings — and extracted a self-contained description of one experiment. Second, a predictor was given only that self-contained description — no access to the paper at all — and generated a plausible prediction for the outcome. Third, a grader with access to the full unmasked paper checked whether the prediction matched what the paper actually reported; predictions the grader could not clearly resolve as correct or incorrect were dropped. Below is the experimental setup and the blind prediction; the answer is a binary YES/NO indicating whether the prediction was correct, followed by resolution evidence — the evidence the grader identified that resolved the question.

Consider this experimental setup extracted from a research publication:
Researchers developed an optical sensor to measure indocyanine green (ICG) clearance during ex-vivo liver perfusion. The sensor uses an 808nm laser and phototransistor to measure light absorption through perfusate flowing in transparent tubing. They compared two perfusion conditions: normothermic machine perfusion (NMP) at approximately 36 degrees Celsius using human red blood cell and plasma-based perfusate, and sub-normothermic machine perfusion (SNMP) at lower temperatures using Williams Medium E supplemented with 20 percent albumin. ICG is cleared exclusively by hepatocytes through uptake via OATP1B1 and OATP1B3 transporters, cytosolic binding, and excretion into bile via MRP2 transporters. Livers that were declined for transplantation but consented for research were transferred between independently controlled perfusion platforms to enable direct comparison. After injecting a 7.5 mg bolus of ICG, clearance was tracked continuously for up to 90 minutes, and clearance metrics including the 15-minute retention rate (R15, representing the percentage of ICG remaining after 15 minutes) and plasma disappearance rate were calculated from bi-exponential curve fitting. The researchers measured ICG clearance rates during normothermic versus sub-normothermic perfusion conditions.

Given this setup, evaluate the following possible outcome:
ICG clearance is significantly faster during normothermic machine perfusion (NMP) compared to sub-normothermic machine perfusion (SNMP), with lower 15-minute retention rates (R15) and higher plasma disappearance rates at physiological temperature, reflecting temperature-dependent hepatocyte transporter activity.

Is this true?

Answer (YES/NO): YES